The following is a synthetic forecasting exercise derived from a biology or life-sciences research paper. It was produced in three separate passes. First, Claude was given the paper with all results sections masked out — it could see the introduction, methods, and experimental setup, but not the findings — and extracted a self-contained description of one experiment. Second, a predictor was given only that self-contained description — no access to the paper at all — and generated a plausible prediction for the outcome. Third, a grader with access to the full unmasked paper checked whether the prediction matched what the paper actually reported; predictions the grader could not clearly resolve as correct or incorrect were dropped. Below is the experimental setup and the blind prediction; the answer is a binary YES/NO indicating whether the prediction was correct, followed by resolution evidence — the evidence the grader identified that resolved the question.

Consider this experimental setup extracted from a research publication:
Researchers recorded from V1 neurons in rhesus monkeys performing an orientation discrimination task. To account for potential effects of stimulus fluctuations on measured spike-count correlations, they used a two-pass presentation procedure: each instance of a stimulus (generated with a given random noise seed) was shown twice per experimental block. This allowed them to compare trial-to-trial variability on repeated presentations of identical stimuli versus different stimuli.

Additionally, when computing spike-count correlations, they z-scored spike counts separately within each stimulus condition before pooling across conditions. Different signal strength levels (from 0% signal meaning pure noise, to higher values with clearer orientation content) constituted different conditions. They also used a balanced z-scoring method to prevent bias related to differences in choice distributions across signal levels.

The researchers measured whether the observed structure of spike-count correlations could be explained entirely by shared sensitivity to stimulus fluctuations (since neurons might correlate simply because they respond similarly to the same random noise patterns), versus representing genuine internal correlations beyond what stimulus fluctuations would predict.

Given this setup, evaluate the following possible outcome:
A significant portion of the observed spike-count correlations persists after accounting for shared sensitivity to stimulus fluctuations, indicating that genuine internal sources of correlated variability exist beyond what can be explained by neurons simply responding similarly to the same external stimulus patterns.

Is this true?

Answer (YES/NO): YES